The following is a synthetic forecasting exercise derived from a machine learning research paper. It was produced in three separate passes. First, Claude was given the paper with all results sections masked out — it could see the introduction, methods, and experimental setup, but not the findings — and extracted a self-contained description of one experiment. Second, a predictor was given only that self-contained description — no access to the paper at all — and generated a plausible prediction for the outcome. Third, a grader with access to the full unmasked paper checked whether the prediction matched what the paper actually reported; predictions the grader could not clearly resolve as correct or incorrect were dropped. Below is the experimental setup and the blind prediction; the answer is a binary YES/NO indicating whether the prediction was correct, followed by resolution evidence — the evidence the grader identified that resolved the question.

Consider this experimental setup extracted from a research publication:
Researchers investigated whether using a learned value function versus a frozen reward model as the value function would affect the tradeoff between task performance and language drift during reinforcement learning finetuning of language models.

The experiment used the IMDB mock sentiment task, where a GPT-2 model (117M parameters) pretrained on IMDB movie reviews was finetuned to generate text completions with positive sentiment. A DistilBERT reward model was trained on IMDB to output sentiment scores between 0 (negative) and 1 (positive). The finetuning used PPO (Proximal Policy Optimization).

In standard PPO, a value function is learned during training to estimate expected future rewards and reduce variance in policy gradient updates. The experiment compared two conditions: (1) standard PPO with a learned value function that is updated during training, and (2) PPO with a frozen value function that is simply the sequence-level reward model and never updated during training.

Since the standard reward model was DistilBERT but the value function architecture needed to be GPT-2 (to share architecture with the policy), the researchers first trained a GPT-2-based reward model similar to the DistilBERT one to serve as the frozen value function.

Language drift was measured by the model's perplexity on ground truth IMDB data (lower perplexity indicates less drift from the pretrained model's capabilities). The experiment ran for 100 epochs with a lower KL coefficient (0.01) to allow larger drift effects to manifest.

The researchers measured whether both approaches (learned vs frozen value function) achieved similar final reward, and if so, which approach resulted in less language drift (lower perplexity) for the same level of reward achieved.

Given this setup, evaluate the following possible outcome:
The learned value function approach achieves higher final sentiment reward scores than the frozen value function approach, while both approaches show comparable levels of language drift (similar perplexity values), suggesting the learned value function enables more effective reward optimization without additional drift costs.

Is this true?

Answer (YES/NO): NO